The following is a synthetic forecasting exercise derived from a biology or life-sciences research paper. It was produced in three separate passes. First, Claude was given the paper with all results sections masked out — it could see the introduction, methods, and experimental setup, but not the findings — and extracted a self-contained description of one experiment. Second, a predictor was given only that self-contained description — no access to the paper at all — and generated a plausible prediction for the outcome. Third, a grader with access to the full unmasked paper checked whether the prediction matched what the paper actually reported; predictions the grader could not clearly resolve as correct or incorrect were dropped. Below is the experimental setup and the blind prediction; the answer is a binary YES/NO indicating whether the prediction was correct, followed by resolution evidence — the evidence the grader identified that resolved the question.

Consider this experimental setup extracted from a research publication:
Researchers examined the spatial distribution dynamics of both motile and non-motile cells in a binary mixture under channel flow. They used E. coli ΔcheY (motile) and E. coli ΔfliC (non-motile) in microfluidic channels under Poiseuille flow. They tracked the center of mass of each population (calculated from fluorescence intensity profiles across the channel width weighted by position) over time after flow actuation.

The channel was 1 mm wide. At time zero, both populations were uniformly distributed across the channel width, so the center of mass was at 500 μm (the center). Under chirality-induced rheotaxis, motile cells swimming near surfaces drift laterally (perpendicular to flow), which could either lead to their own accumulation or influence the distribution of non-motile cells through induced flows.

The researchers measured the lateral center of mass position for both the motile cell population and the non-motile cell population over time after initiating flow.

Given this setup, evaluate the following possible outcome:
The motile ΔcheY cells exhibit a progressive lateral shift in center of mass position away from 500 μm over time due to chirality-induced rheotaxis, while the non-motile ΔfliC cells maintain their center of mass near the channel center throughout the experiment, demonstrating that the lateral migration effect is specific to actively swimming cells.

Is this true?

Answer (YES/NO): NO